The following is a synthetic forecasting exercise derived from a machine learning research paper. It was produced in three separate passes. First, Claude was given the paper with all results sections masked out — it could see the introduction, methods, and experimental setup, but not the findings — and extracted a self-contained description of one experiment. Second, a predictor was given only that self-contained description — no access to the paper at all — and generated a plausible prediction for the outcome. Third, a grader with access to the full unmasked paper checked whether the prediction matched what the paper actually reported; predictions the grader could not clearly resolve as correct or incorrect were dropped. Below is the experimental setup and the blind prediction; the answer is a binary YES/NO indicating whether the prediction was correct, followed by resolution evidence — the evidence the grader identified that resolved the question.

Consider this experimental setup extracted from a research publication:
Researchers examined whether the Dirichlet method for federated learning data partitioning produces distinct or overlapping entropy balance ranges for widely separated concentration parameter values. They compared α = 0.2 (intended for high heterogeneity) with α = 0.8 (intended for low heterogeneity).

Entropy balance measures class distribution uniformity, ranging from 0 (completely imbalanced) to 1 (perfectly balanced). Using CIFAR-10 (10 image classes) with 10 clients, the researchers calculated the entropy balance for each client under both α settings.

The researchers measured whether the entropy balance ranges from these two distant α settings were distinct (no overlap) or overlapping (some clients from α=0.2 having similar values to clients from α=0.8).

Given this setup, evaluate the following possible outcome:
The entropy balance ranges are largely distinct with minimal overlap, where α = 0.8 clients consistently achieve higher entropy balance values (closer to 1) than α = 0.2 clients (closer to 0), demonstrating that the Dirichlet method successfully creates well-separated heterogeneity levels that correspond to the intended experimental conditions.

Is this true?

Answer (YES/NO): NO